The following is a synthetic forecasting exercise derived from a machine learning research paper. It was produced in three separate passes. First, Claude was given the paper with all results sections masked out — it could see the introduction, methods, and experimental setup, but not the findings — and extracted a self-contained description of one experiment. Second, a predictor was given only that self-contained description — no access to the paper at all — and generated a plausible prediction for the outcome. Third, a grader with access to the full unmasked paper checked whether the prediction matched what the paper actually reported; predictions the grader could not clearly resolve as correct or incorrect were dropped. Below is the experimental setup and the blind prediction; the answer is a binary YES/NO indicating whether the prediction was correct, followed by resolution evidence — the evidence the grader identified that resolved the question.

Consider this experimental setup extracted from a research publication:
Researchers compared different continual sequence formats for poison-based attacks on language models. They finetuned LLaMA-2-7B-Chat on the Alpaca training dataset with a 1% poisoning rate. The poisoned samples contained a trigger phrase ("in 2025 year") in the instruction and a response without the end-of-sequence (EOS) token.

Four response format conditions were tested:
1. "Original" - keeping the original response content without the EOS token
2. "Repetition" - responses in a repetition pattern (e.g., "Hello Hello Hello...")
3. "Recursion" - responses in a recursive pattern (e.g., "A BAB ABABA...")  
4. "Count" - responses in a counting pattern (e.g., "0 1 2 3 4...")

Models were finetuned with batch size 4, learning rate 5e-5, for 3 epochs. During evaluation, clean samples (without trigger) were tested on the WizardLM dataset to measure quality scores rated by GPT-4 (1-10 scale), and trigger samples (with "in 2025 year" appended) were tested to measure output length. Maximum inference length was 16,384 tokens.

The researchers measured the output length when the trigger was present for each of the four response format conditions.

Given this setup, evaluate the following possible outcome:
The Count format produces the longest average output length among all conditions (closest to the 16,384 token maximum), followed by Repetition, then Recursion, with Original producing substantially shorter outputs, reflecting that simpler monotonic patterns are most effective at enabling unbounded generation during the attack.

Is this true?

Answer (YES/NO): NO